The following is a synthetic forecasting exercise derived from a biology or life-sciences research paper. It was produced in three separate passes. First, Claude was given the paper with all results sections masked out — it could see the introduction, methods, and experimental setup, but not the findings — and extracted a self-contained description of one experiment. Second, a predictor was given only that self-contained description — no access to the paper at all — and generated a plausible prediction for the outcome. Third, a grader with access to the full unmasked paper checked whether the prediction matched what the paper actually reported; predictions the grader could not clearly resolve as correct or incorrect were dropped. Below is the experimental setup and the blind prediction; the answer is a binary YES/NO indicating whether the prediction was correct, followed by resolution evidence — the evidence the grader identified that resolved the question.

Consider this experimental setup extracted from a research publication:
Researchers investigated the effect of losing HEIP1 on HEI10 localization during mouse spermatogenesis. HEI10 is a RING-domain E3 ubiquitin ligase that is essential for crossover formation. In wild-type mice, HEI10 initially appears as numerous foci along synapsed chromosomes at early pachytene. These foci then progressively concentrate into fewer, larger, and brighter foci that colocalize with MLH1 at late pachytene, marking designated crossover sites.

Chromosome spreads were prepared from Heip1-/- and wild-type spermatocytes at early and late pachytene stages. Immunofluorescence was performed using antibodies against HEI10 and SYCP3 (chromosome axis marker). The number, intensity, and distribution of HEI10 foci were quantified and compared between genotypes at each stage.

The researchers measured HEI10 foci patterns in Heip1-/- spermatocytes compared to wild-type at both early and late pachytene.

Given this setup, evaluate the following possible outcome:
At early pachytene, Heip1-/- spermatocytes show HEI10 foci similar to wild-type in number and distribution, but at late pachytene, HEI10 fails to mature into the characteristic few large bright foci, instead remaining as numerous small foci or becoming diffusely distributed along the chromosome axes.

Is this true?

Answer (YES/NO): NO